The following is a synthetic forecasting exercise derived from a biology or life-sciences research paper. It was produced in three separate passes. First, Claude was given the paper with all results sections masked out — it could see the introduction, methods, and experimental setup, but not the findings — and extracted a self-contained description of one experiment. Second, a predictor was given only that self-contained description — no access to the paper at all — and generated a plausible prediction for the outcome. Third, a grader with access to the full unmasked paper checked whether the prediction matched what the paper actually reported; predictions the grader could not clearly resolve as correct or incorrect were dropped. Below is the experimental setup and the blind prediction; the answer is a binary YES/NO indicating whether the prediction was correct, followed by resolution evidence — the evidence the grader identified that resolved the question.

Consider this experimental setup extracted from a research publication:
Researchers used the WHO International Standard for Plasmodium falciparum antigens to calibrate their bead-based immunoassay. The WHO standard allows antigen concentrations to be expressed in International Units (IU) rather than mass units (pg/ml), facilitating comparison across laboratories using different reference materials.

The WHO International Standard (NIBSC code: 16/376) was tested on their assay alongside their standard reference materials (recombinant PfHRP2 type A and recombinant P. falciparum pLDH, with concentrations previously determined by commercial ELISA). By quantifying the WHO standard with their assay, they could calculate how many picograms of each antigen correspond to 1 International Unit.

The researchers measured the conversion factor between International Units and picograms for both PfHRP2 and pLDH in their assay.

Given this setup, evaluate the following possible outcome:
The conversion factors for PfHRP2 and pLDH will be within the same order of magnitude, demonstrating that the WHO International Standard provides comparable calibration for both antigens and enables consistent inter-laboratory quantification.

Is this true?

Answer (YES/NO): NO